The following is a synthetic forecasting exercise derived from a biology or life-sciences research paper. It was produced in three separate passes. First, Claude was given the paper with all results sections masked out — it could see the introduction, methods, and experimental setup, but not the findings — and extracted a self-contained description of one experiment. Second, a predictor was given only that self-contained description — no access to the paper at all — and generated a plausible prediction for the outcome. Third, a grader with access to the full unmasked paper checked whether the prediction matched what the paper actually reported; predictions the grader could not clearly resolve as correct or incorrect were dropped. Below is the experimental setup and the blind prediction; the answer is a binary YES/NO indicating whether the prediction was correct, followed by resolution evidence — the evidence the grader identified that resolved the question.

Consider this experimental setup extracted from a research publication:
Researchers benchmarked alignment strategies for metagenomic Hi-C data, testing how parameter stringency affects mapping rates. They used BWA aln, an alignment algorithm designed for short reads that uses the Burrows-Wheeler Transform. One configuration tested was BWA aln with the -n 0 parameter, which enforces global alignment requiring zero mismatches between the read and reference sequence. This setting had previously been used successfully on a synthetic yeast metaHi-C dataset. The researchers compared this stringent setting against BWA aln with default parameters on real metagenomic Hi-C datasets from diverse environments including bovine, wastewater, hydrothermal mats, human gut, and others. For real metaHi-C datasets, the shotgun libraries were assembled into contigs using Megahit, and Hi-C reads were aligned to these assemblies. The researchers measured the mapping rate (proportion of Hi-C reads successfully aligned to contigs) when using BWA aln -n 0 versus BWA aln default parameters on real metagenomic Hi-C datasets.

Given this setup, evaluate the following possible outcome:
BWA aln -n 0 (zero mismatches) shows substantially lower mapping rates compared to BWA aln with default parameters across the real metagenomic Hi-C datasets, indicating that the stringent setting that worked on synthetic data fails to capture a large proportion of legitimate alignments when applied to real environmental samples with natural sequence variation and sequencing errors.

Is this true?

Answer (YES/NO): YES